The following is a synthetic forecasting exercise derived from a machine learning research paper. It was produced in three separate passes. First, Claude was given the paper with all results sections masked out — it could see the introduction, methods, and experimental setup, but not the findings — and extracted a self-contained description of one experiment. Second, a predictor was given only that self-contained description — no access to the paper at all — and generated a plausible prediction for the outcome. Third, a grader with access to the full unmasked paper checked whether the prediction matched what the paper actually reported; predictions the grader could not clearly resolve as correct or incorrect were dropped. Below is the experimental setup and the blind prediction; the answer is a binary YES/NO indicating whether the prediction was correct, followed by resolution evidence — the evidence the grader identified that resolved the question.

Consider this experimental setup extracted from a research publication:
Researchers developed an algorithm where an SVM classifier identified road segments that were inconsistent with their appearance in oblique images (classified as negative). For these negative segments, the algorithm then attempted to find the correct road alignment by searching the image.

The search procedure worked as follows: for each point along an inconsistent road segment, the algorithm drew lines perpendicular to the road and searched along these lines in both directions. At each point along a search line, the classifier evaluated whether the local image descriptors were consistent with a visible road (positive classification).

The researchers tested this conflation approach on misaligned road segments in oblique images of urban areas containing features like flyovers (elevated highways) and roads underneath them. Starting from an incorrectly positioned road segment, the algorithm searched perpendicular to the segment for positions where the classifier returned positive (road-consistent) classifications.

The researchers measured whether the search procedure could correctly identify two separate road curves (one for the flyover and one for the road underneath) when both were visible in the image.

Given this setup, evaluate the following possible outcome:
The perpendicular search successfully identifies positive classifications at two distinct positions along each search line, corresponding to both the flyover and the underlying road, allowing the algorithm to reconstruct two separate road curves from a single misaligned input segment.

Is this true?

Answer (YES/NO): YES